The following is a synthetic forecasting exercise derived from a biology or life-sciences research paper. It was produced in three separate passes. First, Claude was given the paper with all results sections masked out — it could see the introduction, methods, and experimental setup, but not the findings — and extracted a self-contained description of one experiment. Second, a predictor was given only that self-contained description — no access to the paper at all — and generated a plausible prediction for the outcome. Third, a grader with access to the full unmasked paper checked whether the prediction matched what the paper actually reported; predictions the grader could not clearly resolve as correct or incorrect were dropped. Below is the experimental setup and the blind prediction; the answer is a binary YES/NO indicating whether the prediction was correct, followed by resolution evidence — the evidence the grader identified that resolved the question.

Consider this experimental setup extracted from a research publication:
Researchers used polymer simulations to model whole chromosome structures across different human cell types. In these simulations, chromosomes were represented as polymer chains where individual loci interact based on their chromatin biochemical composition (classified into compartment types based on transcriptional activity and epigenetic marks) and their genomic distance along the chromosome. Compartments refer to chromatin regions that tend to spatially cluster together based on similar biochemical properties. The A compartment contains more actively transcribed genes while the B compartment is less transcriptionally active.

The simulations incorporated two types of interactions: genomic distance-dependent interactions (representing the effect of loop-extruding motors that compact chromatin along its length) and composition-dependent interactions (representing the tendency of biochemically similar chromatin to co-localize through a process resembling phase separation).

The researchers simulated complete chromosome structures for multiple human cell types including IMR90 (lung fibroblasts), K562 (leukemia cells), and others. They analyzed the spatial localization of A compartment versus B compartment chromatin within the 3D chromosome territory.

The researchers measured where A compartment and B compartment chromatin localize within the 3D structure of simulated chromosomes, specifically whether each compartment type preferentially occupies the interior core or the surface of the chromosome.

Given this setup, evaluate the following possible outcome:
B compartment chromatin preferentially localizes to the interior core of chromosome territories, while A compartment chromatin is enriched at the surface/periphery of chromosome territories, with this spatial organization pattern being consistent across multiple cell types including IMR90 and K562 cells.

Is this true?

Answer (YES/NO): YES